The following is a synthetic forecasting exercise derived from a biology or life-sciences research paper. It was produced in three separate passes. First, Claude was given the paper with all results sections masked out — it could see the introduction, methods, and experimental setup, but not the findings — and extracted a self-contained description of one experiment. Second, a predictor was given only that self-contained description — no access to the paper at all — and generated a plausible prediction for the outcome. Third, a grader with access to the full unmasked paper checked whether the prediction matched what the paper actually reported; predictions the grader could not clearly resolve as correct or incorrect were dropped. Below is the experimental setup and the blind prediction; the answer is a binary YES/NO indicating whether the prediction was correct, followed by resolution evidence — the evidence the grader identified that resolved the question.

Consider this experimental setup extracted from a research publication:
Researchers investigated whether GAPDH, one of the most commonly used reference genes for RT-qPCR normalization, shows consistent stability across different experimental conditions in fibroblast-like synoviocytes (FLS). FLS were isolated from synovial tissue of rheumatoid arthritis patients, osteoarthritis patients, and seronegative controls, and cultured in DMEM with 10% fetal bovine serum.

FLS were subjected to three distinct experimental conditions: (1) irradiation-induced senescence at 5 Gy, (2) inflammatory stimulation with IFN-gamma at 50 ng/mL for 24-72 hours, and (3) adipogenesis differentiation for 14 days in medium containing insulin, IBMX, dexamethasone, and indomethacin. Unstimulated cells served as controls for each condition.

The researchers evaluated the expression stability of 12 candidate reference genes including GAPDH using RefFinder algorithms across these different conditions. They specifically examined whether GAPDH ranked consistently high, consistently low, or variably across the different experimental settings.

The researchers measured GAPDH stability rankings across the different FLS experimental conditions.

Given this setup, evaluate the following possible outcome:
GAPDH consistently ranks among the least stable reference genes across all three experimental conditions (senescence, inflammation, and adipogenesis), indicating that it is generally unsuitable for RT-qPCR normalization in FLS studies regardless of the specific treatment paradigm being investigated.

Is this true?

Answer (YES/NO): NO